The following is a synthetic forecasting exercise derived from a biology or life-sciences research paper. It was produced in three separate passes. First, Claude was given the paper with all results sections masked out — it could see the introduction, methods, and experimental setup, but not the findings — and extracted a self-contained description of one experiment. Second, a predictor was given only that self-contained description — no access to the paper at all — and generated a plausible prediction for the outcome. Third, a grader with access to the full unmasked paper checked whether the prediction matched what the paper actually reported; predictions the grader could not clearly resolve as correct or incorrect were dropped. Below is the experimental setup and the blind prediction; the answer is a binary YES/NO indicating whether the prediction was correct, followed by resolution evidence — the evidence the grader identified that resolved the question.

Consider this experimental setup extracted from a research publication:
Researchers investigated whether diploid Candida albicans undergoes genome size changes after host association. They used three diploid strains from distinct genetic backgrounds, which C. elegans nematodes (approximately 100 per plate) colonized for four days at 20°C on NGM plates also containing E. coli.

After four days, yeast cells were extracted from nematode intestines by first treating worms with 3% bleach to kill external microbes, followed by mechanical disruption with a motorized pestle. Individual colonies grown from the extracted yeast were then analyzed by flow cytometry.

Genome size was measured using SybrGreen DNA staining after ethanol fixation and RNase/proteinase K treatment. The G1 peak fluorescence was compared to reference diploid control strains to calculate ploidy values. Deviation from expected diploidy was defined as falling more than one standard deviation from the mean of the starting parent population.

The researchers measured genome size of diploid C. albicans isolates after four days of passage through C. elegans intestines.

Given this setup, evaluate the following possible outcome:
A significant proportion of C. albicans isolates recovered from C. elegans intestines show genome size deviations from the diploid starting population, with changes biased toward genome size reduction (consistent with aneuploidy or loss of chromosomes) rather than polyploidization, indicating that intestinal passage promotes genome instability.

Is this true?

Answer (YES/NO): NO